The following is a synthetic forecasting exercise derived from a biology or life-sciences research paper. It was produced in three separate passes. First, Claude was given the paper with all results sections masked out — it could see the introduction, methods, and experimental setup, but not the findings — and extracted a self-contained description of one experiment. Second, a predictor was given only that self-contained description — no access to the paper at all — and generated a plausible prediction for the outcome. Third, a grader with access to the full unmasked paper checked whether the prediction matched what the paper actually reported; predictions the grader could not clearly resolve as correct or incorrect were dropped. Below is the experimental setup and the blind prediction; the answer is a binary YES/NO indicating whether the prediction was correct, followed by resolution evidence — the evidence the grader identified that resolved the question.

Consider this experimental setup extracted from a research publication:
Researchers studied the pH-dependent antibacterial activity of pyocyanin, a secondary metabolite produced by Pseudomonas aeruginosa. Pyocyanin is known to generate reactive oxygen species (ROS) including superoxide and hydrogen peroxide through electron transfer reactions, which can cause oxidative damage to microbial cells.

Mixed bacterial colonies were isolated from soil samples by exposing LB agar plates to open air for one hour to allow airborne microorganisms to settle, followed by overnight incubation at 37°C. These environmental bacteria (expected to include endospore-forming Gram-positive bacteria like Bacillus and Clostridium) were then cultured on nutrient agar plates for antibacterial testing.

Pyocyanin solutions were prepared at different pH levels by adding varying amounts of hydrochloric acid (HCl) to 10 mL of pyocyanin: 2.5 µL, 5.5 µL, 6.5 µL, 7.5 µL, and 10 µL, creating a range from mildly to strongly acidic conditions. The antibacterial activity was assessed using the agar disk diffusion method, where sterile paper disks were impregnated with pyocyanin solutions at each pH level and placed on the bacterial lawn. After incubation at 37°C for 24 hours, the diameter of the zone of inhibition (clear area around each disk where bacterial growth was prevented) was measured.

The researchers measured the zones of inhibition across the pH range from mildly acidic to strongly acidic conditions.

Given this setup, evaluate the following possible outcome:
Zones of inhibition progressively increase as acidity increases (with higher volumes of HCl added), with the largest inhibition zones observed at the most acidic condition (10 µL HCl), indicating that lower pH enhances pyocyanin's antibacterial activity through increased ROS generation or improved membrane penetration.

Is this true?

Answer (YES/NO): NO